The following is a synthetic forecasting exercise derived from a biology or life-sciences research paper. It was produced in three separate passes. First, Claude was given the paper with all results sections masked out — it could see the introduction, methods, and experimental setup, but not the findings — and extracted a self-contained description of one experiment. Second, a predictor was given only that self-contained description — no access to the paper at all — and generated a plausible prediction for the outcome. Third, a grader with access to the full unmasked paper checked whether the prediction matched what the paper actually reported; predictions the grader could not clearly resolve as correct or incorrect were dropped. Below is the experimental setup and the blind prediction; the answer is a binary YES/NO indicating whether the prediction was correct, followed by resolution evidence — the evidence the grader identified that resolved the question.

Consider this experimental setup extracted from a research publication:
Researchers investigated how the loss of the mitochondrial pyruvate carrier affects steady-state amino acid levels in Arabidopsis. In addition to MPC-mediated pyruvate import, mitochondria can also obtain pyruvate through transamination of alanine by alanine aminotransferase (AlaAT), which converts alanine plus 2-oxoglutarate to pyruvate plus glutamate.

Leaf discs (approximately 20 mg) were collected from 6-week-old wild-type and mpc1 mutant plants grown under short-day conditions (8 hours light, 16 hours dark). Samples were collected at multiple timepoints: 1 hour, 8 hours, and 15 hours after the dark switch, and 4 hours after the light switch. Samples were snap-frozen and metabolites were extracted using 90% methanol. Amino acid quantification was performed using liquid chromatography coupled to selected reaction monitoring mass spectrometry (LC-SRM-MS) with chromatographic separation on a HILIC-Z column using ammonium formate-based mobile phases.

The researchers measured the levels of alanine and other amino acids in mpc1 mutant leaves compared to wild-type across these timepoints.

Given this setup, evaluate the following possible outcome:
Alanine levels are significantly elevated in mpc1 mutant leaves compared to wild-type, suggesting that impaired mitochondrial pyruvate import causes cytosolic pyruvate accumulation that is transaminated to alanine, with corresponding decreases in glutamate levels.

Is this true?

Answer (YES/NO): NO